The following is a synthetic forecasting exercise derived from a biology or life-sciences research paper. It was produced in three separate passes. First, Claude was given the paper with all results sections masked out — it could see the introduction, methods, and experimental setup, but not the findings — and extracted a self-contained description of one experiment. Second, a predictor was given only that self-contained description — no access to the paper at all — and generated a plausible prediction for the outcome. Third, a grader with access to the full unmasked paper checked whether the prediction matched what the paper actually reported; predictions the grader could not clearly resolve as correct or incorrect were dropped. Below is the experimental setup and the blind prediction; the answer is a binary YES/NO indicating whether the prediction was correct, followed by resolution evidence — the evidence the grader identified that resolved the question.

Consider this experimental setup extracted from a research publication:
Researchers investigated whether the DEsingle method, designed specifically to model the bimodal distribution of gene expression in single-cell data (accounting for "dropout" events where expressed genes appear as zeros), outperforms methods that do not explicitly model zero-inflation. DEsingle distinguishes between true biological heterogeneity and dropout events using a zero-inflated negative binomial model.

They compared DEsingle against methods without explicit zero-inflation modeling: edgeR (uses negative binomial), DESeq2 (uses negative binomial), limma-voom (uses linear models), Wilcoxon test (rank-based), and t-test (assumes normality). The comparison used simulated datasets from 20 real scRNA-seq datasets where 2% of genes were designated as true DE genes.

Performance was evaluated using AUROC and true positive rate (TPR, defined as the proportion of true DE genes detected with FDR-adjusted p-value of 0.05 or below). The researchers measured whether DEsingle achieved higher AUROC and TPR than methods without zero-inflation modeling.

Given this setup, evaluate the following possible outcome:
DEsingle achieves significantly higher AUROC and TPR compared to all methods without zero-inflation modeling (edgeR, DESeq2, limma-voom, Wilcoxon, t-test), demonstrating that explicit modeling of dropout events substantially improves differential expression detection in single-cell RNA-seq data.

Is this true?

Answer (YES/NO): NO